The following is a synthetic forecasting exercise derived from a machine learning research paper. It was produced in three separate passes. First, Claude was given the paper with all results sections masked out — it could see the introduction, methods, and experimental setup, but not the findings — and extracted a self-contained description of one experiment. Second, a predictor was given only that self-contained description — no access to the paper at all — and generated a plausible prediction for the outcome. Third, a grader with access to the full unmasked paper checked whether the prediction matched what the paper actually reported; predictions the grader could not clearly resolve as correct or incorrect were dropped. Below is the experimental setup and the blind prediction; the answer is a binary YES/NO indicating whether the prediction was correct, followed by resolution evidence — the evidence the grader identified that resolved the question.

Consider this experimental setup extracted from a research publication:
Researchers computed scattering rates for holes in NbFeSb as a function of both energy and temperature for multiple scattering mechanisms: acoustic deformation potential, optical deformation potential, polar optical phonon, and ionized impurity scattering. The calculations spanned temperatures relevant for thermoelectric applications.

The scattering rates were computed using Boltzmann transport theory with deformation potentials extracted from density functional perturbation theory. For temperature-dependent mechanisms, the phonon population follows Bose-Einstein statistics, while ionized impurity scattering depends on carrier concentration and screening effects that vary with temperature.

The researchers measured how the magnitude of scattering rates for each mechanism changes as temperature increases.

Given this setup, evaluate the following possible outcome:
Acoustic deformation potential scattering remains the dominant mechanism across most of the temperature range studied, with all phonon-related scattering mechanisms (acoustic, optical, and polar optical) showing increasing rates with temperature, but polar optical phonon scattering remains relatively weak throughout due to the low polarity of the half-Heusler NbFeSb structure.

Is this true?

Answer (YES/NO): NO